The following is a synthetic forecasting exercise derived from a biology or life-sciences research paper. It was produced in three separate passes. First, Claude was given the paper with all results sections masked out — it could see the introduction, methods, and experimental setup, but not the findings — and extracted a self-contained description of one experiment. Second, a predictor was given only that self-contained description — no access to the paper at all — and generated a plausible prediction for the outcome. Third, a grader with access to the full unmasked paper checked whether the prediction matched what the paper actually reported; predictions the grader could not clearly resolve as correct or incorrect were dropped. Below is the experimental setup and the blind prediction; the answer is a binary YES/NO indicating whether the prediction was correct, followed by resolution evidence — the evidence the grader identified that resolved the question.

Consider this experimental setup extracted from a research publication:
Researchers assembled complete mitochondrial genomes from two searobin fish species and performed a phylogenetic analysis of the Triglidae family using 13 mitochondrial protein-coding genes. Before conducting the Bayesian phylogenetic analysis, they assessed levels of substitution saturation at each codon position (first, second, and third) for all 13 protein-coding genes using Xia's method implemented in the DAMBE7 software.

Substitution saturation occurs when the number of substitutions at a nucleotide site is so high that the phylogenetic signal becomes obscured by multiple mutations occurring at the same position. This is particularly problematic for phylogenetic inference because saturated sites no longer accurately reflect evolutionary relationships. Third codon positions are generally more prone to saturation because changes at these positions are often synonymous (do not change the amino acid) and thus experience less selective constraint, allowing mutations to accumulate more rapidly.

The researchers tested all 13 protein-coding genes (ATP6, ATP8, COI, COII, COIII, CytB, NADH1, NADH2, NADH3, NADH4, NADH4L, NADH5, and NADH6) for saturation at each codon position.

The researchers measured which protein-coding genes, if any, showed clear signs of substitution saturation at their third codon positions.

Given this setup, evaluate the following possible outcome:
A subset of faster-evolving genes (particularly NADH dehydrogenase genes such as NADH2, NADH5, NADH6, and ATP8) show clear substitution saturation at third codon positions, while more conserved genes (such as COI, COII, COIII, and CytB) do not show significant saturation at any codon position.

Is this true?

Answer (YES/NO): NO